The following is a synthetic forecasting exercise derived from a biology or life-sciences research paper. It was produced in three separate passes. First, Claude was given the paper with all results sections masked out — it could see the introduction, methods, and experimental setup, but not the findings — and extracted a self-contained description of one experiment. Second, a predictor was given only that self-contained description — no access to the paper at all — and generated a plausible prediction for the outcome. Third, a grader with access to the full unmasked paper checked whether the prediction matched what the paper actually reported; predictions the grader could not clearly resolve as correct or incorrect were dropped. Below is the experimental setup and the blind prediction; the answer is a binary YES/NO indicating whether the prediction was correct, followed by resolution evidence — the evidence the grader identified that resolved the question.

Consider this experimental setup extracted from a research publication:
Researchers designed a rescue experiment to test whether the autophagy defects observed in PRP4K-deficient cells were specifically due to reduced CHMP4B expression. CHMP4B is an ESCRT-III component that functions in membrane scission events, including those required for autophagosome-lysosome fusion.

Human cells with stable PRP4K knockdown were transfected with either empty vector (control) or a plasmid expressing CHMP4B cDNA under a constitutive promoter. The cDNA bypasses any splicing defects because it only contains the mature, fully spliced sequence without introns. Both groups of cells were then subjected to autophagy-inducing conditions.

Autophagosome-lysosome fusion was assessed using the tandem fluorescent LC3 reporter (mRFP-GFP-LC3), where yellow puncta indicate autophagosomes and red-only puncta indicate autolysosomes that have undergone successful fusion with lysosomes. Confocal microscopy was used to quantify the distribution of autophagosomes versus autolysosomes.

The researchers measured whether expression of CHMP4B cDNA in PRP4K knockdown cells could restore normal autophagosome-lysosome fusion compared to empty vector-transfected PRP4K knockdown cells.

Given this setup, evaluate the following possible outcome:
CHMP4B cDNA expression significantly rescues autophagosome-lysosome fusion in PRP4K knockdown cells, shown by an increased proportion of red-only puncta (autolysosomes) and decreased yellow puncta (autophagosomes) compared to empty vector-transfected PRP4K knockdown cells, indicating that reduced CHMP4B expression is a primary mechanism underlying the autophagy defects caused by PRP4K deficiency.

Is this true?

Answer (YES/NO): YES